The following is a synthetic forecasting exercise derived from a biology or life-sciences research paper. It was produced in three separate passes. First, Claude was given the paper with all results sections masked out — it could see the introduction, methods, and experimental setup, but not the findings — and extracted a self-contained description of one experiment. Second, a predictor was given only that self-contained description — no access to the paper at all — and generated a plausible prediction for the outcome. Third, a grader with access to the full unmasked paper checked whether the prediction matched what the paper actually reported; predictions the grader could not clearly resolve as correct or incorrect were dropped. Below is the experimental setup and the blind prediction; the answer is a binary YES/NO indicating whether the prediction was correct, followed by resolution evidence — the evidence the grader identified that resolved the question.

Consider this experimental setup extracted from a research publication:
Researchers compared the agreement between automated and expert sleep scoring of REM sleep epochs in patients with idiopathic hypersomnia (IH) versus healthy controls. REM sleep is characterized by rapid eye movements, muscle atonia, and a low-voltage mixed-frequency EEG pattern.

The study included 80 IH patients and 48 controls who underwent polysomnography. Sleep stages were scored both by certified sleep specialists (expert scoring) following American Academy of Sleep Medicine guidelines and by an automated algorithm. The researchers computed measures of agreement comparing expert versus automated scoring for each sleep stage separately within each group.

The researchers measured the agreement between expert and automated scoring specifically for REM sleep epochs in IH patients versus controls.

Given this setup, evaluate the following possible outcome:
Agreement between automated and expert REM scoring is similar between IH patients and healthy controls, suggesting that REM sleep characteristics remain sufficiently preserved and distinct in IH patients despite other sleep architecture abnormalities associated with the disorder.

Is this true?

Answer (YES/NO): NO